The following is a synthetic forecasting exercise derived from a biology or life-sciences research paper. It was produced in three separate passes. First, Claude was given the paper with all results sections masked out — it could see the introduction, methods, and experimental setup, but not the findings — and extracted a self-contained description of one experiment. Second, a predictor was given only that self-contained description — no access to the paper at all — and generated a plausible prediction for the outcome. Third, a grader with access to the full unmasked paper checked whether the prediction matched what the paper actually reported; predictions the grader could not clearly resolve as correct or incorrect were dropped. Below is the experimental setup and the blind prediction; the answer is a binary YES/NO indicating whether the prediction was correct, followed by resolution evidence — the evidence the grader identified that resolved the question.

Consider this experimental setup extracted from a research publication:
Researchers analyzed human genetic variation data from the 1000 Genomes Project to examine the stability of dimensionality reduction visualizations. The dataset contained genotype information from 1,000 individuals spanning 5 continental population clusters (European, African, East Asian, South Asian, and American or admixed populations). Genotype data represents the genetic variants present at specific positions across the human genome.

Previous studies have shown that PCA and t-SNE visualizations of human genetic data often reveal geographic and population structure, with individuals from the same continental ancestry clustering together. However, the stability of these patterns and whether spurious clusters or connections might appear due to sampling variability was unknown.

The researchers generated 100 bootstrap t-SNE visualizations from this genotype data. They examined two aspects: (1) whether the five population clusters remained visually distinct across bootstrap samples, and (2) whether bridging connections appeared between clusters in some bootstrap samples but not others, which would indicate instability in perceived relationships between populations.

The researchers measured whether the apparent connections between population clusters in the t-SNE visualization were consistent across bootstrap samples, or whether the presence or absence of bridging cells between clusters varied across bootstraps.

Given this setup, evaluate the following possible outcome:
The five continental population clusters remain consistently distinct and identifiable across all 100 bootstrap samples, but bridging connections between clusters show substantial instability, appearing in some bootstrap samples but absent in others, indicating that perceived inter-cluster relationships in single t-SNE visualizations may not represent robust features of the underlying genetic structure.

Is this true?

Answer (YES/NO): NO